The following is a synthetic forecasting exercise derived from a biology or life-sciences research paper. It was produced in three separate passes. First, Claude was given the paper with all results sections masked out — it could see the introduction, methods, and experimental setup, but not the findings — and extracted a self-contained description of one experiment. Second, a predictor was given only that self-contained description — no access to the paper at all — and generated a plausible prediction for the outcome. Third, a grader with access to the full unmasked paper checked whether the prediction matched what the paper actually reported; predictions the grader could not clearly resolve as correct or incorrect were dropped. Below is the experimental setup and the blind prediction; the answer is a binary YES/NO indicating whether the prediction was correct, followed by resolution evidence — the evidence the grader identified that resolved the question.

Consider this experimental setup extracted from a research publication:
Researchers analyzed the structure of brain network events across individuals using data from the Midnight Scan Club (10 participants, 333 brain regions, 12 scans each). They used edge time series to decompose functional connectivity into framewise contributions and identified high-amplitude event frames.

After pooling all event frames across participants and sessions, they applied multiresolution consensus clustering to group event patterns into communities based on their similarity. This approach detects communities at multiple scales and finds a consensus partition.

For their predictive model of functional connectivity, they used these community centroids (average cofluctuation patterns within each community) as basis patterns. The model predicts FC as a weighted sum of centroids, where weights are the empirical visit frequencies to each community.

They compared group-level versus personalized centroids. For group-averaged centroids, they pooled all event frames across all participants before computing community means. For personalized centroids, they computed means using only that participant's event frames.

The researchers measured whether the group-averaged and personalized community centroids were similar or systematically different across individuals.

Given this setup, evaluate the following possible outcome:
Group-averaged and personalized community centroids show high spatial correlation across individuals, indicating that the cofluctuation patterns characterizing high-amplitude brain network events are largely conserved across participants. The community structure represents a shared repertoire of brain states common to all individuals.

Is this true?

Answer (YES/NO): NO